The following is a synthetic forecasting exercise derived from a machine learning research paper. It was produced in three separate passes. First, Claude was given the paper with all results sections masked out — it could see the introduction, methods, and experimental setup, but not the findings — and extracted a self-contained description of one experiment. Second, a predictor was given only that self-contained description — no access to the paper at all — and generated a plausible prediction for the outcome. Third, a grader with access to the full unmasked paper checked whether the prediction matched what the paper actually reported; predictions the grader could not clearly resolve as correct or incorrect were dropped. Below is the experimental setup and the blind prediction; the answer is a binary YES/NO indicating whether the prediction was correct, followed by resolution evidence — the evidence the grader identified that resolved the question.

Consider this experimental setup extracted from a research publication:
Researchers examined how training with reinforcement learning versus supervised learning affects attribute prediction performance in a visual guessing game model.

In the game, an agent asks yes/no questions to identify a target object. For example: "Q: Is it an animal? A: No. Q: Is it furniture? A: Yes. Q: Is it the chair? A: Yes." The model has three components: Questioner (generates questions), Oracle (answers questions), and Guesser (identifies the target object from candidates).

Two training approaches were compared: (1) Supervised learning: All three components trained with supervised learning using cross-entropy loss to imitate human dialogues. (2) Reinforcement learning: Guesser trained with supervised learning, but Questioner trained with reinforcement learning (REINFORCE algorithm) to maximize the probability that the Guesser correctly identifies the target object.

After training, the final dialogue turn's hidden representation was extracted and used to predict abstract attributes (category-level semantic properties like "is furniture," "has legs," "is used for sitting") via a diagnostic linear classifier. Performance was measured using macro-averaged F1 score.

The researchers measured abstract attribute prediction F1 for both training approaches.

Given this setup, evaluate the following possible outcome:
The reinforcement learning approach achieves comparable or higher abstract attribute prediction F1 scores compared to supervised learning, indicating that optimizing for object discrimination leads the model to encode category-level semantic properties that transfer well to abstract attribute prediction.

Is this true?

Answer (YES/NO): NO